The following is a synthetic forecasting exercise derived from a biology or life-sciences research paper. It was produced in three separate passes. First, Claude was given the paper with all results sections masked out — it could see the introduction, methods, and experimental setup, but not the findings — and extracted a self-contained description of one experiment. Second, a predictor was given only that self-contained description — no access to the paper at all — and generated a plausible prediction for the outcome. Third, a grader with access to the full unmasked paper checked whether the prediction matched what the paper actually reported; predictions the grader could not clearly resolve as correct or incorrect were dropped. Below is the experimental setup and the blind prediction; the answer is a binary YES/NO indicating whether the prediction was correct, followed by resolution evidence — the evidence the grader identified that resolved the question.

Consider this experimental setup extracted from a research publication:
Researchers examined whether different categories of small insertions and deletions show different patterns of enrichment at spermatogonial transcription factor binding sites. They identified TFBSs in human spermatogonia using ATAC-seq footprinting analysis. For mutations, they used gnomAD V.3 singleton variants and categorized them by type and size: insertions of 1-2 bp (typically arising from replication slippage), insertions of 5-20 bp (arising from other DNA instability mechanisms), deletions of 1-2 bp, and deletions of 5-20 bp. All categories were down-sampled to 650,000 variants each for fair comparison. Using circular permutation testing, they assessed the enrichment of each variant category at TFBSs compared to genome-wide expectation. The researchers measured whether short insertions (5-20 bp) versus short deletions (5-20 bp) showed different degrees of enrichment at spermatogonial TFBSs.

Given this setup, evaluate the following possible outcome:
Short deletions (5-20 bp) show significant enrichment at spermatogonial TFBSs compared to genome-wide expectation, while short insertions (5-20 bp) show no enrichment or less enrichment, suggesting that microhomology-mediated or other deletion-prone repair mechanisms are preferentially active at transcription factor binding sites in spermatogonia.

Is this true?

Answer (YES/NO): NO